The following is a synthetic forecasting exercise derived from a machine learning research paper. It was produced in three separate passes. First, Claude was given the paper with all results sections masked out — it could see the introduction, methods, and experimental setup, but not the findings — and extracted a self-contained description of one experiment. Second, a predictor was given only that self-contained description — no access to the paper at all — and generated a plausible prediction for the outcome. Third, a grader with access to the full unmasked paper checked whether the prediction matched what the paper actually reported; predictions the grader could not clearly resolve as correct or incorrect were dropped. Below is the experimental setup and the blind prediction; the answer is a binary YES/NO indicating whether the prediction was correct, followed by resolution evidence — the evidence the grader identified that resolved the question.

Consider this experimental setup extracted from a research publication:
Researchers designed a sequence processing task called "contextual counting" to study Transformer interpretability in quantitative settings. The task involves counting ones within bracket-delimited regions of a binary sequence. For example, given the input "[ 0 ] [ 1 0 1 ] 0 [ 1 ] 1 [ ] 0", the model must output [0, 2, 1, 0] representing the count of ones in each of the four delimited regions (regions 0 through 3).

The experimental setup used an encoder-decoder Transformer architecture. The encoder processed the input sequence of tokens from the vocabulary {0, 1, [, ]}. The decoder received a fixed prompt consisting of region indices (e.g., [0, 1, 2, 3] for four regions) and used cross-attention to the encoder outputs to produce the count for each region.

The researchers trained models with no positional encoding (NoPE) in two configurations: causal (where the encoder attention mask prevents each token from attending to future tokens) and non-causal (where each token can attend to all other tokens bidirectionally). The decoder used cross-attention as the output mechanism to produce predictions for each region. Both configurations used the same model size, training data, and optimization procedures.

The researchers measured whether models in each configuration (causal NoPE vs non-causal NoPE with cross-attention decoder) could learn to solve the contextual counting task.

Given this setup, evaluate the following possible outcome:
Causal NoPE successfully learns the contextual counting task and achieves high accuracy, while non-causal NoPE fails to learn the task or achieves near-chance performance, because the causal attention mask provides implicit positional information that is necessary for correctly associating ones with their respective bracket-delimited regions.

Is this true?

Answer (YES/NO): YES